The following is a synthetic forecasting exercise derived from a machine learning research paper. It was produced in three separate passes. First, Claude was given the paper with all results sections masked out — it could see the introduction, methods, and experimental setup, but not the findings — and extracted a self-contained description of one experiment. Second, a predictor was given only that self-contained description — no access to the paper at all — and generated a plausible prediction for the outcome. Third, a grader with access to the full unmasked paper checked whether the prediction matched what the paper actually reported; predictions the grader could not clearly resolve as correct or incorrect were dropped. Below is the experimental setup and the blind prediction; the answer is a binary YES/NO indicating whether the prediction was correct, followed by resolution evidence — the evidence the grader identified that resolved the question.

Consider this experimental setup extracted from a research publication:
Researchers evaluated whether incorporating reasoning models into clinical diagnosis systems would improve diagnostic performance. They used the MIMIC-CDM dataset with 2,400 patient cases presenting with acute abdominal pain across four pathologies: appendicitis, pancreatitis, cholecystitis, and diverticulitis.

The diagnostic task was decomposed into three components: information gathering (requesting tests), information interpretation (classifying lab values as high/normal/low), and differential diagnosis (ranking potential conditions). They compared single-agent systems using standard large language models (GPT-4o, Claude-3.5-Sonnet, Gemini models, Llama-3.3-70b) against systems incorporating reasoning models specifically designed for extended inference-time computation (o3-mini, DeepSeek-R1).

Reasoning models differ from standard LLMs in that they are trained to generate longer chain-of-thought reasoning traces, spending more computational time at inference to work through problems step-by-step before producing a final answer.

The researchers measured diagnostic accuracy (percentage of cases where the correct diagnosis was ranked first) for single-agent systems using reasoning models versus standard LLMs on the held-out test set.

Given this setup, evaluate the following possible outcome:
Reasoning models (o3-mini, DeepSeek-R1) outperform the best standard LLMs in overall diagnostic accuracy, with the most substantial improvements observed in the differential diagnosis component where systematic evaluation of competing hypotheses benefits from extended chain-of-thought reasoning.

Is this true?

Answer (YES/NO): NO